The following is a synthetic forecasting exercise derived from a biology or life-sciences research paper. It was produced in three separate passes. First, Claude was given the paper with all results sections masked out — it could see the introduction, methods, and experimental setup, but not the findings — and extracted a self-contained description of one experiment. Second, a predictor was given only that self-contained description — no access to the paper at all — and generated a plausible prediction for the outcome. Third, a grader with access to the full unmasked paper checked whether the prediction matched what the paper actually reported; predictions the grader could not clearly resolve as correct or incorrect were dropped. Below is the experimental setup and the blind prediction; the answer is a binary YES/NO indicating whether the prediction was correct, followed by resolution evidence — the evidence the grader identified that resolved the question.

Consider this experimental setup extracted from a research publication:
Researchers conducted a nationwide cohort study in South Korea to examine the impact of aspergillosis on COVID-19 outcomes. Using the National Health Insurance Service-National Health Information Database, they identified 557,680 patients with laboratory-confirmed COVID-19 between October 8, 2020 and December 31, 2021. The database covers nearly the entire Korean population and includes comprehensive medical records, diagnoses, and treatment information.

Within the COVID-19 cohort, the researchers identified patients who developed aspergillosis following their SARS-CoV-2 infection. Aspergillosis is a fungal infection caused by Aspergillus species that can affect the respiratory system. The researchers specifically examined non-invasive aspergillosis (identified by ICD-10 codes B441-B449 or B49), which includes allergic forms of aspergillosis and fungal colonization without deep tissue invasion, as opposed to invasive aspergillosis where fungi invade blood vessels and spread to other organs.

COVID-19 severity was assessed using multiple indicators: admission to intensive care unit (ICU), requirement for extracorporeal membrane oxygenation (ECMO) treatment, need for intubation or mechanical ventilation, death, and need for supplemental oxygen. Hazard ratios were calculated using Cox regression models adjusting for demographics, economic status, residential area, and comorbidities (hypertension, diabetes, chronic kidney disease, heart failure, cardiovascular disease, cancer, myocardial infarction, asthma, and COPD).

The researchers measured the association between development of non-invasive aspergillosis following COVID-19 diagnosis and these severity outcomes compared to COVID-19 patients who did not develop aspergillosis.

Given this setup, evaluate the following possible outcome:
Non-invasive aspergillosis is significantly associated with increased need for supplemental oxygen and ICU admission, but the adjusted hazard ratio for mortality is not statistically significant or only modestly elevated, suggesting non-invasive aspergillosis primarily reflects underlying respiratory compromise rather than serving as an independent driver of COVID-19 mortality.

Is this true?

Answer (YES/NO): NO